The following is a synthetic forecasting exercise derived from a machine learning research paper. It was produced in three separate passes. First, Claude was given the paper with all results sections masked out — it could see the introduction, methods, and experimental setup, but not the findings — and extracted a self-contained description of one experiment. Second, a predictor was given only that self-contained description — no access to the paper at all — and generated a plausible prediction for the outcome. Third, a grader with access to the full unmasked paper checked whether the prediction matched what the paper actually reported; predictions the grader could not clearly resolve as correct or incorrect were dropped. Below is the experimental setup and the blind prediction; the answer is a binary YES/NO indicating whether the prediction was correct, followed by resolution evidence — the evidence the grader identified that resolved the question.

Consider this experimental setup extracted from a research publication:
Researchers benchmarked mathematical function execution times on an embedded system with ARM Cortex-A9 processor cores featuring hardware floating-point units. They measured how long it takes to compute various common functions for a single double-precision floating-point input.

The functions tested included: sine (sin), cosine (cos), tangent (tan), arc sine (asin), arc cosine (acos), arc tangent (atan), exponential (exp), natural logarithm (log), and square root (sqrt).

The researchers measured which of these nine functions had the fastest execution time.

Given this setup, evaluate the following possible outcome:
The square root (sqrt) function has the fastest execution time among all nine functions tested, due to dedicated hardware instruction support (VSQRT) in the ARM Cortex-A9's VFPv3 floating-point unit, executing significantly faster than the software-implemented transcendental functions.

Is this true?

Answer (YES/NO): YES